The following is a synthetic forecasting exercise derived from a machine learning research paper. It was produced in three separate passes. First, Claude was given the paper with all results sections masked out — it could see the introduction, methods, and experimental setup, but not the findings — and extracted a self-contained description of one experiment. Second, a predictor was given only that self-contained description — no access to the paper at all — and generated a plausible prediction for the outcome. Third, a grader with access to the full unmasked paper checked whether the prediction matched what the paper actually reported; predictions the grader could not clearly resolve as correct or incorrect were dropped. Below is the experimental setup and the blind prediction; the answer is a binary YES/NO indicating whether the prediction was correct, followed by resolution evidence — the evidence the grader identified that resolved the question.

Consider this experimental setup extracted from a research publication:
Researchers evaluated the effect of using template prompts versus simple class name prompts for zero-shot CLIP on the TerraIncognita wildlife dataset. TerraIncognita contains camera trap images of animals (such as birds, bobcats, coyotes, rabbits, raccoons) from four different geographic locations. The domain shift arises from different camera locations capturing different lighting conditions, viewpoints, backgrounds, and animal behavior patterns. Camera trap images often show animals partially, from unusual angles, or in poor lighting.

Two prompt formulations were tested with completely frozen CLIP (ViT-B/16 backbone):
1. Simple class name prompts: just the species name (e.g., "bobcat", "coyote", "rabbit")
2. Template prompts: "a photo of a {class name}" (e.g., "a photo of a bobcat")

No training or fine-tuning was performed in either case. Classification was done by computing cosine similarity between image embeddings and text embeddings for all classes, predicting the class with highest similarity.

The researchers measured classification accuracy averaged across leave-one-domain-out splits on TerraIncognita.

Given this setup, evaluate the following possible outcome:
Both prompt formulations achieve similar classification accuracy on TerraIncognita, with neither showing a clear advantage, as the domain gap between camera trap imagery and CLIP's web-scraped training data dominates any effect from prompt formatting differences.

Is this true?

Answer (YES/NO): NO